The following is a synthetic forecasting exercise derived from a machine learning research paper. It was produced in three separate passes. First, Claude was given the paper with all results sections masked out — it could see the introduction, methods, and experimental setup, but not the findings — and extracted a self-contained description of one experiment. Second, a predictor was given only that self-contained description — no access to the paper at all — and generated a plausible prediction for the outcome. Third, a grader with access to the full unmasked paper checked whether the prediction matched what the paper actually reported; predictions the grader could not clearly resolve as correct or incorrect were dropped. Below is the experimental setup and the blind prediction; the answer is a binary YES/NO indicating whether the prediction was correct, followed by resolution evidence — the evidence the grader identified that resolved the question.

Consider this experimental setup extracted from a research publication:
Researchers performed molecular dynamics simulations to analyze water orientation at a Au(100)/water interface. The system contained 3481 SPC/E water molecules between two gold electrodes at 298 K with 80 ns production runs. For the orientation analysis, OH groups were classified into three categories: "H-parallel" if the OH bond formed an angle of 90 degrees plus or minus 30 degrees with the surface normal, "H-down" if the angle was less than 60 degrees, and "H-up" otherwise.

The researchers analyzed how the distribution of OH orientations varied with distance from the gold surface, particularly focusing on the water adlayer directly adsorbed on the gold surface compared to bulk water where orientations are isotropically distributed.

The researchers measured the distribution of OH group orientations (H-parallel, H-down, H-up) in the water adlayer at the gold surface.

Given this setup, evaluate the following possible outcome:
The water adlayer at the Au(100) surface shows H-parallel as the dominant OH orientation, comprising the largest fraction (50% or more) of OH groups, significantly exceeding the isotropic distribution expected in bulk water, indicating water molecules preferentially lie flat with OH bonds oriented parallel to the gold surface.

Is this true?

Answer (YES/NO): YES